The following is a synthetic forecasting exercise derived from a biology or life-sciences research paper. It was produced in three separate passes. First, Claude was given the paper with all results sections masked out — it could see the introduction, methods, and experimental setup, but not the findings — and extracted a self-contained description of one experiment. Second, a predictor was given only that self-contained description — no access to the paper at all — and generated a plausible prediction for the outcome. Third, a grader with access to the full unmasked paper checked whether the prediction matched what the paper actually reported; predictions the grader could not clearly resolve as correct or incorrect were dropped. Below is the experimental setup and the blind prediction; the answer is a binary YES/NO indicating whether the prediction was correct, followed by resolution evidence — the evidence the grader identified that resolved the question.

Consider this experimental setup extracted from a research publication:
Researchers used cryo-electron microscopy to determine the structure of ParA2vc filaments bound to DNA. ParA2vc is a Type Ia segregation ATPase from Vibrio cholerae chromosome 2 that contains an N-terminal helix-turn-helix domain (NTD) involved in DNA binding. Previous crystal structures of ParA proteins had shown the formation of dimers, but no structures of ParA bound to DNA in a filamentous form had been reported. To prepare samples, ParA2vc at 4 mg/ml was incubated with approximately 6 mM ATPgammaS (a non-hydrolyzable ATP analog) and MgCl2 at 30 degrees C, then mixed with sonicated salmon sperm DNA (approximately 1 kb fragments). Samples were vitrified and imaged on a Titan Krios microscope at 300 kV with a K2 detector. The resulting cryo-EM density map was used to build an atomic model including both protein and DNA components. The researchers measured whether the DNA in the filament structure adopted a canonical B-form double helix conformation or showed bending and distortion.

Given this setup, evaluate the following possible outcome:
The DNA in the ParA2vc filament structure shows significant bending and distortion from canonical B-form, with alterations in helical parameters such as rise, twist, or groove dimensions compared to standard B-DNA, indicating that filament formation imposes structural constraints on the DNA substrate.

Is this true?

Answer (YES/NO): YES